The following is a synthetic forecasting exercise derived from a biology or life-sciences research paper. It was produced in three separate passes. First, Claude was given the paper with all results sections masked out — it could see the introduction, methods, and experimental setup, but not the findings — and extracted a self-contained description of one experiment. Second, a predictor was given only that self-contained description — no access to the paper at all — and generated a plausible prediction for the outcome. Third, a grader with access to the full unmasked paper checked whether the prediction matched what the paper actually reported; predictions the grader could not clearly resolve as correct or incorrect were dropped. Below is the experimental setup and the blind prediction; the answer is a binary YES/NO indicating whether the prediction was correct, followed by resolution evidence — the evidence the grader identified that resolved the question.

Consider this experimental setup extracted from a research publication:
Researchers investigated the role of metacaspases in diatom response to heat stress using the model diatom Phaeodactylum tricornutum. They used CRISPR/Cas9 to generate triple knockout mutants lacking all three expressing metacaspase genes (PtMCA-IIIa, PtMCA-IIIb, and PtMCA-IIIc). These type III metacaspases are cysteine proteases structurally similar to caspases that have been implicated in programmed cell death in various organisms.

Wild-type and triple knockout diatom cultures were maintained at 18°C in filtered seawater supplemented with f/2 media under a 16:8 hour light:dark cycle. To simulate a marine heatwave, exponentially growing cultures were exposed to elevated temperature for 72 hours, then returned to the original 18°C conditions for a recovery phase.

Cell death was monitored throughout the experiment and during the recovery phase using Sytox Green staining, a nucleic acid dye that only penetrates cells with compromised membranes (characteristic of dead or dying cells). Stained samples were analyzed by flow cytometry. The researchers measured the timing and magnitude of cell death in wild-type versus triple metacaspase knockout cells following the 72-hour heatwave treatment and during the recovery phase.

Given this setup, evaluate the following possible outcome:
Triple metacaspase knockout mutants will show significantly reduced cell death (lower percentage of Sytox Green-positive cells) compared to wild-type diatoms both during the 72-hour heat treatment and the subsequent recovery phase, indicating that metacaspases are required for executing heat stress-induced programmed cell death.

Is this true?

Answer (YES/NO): NO